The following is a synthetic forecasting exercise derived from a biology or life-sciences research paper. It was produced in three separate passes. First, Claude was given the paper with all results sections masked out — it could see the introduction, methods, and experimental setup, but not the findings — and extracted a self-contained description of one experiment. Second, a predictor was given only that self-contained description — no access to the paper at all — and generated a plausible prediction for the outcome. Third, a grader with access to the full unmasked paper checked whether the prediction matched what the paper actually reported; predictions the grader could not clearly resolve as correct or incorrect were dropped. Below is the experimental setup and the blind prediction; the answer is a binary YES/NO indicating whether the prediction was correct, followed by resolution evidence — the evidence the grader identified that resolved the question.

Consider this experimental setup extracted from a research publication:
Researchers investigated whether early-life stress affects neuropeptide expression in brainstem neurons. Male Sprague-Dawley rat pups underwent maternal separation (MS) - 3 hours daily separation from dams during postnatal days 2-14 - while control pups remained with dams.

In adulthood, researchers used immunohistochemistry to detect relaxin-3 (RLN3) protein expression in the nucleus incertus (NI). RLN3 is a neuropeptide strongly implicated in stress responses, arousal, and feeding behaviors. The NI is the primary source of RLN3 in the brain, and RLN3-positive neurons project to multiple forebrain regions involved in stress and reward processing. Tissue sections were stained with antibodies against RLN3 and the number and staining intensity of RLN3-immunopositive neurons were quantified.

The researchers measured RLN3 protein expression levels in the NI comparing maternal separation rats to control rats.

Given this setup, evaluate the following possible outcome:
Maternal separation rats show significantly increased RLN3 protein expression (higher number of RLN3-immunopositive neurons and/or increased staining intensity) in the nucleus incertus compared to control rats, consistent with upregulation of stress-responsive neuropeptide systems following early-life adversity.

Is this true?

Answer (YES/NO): NO